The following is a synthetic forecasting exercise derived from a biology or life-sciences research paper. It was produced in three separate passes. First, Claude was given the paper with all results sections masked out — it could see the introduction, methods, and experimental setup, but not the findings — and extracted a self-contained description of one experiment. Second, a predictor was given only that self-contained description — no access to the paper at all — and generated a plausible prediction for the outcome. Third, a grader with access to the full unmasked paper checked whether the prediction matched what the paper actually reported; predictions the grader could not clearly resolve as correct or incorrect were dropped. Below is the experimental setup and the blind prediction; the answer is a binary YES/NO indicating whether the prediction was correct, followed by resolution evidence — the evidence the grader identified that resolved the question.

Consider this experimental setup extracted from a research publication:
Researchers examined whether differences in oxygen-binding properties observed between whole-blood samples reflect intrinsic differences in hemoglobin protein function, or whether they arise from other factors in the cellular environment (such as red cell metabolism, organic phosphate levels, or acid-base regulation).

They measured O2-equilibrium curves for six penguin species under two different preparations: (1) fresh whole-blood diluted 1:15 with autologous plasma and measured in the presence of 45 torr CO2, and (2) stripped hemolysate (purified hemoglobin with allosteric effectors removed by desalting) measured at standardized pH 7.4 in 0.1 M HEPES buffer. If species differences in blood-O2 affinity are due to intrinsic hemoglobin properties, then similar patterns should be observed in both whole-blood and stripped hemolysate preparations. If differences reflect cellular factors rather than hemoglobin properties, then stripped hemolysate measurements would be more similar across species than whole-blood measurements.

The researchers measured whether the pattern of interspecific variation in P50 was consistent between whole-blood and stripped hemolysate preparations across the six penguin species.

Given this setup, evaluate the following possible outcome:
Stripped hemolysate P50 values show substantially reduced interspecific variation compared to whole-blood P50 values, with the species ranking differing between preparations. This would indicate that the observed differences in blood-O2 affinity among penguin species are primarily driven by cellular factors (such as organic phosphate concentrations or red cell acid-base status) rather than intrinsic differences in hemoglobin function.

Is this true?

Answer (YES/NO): NO